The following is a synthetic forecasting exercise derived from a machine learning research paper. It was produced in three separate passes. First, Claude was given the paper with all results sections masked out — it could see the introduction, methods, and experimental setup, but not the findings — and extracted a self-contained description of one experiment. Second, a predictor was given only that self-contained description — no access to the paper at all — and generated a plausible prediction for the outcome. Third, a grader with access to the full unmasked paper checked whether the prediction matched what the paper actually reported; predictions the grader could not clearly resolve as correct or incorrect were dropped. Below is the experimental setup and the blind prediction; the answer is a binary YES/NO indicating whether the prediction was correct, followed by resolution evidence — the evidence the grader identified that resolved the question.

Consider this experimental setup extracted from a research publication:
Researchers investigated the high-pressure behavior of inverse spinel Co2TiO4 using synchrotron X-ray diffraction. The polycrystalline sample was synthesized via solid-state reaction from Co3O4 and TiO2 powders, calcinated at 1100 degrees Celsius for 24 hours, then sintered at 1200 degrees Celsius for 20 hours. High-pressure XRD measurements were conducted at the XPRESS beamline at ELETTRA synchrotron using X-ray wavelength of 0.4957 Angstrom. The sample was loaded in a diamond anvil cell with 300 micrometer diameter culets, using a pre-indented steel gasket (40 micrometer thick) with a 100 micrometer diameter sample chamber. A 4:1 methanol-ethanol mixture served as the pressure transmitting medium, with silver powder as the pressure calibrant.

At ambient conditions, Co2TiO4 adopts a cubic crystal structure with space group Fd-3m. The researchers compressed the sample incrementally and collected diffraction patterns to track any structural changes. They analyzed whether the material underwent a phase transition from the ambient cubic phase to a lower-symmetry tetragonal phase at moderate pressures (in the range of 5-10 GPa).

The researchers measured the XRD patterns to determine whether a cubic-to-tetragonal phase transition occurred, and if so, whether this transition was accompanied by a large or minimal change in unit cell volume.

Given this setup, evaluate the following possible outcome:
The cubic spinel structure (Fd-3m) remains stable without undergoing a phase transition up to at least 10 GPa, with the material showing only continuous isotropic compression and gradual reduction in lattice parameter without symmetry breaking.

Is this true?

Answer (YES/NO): NO